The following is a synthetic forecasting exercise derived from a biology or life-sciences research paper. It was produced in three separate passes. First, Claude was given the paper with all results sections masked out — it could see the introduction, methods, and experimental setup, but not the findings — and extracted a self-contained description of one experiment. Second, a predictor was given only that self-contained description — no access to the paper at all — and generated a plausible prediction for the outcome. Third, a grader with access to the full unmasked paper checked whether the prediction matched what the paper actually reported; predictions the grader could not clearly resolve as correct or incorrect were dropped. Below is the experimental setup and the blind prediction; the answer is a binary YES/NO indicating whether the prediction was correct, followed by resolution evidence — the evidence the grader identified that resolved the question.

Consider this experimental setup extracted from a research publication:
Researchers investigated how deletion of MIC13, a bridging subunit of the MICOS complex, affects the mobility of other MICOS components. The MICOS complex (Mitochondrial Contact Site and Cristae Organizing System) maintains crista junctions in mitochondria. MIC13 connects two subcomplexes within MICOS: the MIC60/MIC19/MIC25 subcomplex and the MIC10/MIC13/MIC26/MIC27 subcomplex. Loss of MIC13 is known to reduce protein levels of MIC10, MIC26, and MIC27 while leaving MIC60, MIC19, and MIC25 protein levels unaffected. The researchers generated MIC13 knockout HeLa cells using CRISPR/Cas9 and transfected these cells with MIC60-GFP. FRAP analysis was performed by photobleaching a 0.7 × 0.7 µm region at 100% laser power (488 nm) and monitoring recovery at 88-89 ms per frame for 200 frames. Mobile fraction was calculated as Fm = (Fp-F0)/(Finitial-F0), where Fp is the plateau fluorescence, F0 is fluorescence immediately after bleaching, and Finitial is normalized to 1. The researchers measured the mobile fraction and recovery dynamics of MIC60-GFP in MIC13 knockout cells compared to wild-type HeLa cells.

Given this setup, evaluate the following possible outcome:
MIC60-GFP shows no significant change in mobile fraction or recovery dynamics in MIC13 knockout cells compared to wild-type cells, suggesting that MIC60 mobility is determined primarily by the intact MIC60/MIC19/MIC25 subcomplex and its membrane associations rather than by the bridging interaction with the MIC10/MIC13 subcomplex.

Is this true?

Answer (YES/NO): YES